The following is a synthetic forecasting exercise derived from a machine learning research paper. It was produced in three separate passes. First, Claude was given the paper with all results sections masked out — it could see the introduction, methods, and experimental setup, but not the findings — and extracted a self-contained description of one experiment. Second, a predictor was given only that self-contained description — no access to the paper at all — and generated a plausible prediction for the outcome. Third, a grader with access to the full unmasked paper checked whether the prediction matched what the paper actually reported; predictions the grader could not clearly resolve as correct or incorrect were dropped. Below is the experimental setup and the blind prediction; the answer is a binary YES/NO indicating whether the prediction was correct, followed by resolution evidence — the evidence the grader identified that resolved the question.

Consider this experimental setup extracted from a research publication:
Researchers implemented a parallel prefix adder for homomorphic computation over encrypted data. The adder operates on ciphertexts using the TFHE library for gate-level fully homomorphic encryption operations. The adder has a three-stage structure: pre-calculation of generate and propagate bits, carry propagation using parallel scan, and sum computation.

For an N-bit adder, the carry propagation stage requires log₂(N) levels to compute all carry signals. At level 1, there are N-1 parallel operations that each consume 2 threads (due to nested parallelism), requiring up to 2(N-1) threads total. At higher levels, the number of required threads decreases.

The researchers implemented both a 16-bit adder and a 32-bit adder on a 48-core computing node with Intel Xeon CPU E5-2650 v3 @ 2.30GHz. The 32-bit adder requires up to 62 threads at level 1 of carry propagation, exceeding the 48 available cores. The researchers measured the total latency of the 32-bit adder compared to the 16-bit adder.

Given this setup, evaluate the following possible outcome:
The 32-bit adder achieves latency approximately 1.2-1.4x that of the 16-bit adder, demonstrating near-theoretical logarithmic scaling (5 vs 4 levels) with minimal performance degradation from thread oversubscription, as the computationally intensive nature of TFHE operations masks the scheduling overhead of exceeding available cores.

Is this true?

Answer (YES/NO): NO